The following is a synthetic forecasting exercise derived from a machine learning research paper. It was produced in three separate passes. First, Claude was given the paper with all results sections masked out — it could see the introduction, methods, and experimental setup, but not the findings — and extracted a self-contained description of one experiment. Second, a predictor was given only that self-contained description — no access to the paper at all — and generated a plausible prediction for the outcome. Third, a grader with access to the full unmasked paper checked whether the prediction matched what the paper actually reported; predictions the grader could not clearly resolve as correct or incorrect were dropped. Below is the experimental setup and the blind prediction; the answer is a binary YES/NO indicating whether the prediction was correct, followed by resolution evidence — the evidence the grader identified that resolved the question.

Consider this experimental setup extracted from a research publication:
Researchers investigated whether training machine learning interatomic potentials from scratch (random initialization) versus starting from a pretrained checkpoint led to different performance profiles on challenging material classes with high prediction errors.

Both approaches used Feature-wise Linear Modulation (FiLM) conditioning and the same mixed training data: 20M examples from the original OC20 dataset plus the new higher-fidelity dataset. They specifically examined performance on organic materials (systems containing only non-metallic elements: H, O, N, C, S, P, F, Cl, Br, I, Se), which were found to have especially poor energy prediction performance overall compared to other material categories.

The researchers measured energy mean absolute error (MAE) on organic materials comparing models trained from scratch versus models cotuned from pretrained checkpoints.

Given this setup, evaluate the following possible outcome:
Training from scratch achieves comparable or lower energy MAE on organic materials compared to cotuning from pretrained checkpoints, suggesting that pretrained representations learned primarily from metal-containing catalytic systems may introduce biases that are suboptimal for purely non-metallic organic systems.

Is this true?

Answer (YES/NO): YES